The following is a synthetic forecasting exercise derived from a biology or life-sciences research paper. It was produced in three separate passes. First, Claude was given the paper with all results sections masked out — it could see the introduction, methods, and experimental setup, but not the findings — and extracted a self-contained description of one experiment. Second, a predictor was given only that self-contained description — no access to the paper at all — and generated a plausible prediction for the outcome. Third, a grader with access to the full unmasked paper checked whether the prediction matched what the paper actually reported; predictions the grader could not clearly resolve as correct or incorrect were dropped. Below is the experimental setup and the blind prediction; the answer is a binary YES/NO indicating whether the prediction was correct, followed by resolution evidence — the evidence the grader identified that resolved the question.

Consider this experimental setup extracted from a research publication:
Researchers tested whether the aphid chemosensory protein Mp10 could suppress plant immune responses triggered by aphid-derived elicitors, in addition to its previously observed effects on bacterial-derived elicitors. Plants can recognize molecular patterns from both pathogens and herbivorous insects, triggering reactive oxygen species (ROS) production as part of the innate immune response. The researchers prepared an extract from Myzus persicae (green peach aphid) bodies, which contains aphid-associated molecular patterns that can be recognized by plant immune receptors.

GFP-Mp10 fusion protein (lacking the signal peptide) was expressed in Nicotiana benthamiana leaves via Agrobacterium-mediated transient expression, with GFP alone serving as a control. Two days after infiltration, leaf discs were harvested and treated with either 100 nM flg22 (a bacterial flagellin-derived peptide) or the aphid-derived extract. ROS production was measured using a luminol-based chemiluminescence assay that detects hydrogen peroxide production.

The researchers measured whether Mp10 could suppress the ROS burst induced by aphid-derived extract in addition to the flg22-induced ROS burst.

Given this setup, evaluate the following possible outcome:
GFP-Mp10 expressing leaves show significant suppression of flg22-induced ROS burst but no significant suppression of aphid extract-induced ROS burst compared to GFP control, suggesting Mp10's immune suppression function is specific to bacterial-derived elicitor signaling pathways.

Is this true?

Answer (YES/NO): NO